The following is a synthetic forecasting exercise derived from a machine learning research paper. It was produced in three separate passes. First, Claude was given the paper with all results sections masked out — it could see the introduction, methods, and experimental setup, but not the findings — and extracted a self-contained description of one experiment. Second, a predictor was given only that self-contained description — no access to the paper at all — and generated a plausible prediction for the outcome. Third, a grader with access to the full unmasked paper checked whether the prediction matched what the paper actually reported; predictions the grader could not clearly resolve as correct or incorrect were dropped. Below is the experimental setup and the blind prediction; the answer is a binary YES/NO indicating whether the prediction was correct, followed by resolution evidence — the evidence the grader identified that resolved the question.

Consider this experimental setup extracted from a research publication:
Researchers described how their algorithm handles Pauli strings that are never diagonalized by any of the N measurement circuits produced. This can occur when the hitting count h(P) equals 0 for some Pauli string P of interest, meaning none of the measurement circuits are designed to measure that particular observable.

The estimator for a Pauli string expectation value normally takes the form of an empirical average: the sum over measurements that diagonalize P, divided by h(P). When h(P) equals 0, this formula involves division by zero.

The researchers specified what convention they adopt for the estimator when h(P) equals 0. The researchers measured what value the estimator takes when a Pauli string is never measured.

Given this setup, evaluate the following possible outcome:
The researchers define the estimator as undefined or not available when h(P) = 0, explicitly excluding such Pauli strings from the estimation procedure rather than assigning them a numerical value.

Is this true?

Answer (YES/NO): NO